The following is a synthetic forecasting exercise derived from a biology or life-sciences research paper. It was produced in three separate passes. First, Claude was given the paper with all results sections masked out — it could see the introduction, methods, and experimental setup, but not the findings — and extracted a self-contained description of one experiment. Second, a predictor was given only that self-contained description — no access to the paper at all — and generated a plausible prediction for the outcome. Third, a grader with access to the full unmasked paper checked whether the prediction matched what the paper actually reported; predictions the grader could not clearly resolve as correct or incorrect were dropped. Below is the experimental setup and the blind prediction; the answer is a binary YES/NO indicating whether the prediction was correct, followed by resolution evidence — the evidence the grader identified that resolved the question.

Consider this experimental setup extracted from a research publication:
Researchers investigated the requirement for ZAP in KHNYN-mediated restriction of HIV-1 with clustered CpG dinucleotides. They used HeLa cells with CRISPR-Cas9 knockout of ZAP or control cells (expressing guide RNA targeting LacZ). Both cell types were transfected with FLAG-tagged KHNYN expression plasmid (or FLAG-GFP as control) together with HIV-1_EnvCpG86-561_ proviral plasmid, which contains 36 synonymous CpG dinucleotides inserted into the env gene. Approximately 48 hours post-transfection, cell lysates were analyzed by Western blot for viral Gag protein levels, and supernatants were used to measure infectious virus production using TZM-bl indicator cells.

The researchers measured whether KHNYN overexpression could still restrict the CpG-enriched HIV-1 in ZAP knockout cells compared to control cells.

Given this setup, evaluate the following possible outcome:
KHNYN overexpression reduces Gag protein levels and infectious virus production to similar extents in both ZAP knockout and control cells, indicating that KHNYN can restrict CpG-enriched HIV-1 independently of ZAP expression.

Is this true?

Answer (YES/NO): NO